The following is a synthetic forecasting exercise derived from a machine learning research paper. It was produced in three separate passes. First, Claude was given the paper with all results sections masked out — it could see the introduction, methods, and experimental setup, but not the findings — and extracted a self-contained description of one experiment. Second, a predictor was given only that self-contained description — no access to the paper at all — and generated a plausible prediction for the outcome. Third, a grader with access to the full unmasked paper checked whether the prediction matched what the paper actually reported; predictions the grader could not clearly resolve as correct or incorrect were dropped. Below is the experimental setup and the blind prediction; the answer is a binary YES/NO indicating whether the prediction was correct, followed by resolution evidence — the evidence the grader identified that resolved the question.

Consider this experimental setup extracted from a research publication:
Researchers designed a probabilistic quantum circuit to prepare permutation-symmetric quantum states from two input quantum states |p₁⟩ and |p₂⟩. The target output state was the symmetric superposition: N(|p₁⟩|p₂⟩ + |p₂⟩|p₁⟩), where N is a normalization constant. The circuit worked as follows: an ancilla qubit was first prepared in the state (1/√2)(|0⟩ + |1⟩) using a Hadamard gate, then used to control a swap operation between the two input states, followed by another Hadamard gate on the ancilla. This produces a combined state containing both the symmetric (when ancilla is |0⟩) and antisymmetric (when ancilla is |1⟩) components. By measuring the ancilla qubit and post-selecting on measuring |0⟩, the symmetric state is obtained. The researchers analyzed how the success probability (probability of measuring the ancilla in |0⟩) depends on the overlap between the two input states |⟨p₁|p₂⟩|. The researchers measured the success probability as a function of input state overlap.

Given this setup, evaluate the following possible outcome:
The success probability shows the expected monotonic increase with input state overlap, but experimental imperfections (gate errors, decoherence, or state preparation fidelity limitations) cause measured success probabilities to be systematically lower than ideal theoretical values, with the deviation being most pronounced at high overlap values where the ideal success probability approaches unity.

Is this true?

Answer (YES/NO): NO